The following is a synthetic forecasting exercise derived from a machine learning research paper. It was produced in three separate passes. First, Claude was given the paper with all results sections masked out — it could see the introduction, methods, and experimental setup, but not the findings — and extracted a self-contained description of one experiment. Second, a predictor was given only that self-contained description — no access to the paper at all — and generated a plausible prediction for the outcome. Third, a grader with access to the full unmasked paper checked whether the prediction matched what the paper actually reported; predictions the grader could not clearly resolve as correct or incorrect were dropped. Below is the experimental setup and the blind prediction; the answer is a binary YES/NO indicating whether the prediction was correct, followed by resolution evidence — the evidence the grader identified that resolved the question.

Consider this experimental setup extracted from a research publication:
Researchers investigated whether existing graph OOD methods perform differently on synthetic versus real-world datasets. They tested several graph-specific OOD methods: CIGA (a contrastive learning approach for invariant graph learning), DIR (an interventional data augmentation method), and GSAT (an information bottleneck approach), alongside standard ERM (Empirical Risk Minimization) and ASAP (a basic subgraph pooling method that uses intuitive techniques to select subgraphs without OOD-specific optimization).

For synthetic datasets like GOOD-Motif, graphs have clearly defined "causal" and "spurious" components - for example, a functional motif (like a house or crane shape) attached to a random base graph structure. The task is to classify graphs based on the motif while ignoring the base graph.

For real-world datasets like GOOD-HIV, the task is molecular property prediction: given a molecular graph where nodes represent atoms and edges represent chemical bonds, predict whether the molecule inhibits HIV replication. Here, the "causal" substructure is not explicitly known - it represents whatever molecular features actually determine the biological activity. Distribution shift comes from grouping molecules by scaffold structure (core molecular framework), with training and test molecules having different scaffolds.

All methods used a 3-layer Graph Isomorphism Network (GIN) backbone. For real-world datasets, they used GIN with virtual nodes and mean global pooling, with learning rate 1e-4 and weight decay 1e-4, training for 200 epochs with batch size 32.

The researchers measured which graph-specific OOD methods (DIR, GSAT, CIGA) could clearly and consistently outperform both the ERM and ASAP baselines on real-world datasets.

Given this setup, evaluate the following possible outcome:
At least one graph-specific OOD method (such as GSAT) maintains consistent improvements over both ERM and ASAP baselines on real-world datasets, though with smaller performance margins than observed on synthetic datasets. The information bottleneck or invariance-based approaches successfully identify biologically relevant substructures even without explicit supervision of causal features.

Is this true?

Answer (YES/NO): NO